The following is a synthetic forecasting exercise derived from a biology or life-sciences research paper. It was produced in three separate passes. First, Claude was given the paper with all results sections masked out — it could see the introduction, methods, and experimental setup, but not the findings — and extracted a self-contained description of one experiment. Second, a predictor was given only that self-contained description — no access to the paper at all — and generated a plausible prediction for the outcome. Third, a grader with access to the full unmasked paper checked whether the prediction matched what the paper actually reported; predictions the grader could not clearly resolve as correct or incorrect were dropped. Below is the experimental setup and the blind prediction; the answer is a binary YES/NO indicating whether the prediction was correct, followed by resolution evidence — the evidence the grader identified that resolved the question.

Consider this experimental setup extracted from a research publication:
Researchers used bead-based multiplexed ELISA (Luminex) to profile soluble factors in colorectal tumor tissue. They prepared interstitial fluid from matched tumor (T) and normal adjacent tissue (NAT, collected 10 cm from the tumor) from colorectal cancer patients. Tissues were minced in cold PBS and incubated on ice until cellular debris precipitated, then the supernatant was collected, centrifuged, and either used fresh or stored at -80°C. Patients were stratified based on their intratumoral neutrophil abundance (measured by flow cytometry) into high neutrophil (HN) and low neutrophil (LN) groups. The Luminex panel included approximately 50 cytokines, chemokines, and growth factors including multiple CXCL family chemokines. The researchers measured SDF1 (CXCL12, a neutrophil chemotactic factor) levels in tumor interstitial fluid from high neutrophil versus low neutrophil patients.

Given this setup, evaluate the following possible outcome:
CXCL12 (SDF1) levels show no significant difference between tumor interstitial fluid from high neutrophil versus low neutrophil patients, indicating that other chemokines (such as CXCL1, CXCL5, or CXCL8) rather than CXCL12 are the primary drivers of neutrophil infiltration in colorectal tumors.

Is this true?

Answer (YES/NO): NO